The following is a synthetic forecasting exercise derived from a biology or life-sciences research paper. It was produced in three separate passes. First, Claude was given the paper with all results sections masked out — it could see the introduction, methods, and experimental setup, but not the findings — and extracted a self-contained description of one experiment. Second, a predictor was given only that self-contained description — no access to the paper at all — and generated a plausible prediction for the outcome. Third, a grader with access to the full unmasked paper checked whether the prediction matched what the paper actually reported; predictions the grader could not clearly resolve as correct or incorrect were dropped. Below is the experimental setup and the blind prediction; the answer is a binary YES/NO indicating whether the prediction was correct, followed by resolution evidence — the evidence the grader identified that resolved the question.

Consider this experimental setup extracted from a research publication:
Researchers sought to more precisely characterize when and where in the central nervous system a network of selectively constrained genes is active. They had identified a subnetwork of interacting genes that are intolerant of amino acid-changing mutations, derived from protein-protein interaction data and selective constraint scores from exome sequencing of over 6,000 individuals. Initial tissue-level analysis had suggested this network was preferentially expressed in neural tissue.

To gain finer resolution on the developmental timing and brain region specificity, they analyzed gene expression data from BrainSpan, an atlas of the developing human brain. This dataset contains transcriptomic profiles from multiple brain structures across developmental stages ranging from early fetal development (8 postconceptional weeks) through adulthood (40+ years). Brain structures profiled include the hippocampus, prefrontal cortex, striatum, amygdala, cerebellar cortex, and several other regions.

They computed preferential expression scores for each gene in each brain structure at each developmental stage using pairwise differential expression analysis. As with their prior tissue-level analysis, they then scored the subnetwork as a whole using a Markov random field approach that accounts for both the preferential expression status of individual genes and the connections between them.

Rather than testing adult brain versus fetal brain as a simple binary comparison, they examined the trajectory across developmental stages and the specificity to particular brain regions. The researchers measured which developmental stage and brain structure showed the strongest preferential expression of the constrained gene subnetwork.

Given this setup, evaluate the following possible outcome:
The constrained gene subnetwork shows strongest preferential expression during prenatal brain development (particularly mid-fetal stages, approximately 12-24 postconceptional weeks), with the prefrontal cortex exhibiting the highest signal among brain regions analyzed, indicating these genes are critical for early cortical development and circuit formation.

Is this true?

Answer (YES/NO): NO